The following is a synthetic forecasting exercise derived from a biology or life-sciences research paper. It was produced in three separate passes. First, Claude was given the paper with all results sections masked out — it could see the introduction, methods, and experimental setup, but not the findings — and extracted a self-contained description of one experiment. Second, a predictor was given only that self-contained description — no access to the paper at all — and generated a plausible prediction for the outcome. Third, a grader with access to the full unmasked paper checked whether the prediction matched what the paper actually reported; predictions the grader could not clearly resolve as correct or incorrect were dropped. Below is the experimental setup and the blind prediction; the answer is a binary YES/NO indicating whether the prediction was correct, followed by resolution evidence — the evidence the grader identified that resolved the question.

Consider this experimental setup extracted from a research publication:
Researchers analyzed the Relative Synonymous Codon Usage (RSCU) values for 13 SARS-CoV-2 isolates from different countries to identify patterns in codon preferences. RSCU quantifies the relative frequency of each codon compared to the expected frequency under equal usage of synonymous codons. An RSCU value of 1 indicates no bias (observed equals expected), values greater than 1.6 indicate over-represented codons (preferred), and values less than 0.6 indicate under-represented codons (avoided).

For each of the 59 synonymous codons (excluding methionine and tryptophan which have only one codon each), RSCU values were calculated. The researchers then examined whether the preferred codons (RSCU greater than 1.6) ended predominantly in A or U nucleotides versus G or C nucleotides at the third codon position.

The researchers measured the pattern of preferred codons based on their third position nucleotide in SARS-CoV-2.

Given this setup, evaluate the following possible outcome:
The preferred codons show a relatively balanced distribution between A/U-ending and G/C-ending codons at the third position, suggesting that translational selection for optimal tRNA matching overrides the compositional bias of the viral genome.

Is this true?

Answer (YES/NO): NO